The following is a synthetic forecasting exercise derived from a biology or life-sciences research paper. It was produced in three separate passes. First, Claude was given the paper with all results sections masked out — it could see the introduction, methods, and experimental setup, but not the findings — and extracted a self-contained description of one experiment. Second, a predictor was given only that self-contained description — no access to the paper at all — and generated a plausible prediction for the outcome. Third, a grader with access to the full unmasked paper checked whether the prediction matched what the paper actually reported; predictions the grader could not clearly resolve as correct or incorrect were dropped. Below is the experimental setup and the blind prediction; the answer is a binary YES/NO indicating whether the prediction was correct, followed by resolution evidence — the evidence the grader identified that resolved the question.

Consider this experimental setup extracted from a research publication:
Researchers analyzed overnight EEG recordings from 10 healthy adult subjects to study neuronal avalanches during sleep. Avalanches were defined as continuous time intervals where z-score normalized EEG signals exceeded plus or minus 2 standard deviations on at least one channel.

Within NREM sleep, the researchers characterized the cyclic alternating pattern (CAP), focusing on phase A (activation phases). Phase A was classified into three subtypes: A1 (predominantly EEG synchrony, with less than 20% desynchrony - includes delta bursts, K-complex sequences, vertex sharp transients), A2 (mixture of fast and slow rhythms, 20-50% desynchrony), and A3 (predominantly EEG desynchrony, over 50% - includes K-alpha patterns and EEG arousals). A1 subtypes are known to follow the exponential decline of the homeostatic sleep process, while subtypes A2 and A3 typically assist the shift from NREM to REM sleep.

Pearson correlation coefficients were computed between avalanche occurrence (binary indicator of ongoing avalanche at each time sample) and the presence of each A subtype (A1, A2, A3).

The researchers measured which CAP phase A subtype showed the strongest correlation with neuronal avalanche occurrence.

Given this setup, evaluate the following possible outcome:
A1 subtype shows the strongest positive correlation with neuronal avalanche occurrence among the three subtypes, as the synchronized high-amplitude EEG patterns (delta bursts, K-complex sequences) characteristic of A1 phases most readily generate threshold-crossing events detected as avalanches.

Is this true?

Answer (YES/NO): YES